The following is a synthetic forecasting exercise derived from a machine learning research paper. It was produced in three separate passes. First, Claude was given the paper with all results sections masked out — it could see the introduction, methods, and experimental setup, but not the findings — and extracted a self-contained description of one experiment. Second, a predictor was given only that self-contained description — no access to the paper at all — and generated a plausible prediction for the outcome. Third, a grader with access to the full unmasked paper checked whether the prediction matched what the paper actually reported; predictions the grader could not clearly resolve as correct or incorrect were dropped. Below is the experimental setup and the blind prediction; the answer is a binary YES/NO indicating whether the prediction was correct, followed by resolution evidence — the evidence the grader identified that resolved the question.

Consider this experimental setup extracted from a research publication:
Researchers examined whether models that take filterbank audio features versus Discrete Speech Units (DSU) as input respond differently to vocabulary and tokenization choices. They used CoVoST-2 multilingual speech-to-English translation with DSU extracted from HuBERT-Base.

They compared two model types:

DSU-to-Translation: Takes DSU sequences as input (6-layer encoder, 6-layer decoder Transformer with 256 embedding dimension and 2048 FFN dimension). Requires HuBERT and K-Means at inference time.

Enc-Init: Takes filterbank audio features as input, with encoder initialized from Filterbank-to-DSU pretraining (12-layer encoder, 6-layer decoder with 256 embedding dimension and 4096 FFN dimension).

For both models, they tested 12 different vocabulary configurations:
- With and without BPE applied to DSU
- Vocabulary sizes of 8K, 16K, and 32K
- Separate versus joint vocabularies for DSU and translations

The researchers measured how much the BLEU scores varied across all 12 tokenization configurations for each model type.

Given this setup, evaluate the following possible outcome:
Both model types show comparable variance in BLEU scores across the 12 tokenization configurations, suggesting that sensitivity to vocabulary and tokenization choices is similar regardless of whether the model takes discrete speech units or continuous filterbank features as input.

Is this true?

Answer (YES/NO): NO